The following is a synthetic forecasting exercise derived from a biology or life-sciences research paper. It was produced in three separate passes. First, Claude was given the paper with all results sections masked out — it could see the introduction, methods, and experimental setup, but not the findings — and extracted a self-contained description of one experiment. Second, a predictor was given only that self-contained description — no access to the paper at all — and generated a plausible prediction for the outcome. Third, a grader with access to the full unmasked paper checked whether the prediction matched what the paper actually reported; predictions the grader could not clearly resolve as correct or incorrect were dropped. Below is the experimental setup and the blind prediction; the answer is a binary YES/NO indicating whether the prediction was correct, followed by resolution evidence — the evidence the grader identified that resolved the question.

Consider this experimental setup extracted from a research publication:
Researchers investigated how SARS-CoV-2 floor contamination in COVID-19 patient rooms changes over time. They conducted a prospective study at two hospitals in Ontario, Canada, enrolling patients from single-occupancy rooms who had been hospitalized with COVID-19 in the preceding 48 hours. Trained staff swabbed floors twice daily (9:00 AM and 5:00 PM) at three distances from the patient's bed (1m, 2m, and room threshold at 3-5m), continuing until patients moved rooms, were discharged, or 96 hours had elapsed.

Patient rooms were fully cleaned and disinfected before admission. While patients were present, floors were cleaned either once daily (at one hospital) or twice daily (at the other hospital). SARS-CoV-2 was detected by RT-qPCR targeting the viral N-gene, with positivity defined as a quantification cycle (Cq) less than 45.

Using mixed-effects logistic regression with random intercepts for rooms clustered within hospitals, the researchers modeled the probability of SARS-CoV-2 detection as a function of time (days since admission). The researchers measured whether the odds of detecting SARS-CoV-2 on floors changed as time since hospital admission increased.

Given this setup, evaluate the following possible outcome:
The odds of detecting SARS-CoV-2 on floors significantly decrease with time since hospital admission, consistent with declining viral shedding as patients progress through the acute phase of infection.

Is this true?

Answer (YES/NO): NO